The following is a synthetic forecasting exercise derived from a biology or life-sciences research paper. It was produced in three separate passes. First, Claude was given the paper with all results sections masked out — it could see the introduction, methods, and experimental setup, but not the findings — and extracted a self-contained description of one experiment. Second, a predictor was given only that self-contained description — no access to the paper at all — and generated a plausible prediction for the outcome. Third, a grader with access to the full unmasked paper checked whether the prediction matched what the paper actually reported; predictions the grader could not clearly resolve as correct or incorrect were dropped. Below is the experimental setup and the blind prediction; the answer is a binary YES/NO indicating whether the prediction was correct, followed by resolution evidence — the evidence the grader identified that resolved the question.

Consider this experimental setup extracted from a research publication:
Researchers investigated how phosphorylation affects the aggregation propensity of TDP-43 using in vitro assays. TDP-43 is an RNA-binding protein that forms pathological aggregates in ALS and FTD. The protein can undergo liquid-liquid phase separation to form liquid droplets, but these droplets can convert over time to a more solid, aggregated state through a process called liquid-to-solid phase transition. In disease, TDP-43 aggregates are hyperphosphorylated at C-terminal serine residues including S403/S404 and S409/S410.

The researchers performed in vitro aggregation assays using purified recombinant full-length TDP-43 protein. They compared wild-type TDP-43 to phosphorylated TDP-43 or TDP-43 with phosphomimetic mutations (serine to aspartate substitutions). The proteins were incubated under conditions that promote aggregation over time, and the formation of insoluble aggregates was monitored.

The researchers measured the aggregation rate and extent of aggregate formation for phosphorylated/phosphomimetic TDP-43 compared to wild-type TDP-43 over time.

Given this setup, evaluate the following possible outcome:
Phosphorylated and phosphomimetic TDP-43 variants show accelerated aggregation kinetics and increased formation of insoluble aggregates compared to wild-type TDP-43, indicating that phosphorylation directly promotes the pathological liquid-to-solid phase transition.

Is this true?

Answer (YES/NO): NO